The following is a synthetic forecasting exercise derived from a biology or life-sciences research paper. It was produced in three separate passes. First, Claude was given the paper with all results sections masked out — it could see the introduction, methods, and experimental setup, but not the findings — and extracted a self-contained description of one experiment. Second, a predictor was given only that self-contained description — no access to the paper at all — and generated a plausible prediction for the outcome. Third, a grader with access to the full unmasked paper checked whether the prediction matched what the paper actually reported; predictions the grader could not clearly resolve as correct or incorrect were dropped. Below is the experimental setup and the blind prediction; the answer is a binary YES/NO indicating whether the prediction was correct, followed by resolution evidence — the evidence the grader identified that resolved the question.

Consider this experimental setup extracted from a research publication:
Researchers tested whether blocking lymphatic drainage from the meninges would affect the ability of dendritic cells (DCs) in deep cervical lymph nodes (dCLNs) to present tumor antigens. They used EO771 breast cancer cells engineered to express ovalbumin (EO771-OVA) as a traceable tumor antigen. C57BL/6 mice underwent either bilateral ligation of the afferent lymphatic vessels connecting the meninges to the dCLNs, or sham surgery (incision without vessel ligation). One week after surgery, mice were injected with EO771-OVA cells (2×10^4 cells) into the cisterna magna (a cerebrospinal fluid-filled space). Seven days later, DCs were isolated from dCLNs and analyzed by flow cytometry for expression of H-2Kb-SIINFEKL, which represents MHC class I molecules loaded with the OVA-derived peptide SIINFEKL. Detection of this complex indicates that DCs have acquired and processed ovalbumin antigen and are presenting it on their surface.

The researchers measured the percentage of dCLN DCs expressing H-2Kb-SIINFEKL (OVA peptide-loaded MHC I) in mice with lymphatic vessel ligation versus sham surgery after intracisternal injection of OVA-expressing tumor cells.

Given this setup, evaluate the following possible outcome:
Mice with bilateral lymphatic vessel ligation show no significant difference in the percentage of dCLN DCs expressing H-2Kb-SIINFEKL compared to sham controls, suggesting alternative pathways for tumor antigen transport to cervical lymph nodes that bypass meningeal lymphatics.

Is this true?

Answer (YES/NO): NO